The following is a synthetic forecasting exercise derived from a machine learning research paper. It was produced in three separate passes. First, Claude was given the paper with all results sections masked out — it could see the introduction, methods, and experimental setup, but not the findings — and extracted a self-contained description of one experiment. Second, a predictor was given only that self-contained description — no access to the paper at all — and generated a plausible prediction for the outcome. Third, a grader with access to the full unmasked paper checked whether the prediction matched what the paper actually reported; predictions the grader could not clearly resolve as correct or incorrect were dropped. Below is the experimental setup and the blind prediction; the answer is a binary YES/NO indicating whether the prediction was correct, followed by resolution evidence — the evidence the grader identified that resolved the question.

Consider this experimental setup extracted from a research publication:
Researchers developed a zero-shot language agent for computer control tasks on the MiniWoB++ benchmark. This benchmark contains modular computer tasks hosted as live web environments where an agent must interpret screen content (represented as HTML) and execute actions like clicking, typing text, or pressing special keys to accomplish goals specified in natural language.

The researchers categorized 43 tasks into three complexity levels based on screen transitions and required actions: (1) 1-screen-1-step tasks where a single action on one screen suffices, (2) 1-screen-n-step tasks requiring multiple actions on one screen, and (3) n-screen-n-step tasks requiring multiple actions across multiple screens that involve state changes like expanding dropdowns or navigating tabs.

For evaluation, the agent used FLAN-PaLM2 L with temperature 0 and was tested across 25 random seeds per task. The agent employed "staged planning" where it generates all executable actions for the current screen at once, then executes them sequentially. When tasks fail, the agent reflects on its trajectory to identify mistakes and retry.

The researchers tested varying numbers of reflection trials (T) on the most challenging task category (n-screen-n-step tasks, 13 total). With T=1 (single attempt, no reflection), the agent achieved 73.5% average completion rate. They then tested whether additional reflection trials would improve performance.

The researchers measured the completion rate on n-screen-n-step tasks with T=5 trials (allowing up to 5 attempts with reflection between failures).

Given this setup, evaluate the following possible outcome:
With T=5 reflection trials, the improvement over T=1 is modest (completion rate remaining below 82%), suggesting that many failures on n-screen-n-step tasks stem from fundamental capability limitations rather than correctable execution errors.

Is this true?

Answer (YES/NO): NO